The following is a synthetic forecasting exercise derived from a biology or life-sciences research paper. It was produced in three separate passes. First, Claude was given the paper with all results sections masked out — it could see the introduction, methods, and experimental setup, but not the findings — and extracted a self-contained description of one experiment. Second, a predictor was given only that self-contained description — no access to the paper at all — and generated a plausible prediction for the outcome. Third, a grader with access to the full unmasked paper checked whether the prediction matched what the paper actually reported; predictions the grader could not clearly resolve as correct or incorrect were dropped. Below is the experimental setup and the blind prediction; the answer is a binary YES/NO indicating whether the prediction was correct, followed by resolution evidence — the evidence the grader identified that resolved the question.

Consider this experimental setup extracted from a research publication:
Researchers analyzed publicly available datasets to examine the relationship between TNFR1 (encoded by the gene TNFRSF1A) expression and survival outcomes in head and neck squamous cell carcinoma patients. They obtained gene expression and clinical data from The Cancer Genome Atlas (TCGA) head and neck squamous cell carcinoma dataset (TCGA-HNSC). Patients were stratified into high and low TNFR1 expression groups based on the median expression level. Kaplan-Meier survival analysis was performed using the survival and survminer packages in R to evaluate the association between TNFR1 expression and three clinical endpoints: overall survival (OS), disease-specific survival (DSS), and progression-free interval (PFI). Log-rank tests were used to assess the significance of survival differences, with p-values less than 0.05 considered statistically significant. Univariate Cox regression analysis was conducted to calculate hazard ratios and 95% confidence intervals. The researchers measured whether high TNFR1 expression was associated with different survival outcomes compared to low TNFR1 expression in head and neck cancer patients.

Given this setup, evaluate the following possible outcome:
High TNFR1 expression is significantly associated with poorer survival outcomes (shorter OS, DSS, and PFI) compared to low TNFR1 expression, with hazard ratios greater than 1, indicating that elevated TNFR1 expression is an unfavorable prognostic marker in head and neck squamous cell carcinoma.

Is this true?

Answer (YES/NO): YES